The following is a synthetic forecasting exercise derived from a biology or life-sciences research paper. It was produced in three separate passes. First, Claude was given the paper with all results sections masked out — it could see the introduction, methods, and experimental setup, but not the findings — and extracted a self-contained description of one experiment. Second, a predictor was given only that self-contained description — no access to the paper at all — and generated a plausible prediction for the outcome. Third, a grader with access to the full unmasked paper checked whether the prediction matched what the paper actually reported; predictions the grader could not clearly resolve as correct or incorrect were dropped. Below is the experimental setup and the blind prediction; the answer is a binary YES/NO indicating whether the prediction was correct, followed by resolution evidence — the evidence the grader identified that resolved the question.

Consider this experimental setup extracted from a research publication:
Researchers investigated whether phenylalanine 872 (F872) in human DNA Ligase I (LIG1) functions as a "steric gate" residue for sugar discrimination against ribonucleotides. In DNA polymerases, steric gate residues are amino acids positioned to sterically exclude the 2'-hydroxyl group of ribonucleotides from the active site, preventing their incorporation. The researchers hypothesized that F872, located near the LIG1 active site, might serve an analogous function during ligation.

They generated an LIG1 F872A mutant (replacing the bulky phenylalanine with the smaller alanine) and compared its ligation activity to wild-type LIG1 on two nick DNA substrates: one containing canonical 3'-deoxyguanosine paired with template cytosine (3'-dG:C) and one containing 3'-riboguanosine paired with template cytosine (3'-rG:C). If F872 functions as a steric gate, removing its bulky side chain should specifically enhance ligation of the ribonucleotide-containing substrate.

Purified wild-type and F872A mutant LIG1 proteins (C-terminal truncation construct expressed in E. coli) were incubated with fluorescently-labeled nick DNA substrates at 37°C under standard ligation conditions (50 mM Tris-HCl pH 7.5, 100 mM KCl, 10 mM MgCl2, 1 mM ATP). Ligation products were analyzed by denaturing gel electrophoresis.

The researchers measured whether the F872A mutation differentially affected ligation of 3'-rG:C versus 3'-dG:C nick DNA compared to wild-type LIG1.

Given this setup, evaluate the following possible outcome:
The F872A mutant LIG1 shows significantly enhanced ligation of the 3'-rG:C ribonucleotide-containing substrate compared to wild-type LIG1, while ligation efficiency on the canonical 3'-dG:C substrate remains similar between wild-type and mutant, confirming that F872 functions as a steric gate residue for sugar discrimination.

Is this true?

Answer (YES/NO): NO